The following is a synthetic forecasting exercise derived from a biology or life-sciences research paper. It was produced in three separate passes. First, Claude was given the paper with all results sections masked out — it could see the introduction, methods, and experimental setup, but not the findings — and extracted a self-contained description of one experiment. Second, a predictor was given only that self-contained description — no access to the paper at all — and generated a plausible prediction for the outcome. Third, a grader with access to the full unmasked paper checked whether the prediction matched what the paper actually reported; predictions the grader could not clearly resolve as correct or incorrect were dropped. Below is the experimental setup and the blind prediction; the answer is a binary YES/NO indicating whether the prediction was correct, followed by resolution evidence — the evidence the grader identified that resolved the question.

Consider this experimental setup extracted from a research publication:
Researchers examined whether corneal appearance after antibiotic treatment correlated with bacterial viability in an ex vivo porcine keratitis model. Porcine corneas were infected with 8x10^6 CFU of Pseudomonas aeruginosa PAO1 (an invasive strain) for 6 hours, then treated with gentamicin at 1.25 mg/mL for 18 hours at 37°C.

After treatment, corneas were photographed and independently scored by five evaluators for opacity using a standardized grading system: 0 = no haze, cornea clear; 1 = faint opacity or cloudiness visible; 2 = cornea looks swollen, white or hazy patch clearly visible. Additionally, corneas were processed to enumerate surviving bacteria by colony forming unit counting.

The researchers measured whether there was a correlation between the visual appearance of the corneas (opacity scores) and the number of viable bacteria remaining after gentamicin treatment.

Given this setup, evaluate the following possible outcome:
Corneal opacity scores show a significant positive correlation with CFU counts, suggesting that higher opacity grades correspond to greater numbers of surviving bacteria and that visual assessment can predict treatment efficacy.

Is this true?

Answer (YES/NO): NO